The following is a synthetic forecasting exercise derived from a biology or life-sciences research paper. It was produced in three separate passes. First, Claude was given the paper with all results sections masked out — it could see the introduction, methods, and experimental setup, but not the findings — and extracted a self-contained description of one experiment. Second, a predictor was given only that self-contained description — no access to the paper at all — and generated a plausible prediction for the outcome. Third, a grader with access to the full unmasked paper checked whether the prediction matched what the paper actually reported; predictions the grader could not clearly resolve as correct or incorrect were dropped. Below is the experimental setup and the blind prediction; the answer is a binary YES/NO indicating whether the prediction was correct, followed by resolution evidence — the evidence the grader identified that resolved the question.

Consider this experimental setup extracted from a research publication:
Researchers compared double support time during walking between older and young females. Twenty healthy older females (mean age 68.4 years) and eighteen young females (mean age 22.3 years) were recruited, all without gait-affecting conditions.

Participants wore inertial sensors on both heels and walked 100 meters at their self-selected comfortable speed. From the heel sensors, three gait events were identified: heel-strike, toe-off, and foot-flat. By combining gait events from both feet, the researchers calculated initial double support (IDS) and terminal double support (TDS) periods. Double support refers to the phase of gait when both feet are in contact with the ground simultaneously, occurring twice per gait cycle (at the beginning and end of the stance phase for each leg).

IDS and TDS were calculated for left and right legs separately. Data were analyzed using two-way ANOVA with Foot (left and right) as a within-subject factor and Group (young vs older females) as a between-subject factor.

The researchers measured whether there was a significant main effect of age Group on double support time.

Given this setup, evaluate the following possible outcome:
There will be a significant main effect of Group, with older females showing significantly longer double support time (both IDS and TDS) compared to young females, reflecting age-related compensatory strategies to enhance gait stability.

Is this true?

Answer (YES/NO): NO